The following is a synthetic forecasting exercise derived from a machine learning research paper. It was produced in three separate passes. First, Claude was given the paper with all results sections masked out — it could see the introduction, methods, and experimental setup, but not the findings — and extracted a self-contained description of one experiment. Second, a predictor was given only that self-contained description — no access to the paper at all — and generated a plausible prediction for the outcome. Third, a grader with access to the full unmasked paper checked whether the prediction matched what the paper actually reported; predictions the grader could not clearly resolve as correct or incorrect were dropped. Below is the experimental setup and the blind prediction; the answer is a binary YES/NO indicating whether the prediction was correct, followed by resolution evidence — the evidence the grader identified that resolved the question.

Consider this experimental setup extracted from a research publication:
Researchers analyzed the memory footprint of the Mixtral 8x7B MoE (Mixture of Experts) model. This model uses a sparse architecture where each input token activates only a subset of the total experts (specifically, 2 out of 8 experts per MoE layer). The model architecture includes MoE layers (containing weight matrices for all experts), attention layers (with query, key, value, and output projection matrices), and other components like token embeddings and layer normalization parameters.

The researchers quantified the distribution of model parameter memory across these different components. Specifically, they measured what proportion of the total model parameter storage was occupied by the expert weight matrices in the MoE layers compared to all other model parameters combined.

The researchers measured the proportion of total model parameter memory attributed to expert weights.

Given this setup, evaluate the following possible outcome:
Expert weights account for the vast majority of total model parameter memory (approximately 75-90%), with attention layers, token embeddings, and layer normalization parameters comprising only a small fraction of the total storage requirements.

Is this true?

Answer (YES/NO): NO